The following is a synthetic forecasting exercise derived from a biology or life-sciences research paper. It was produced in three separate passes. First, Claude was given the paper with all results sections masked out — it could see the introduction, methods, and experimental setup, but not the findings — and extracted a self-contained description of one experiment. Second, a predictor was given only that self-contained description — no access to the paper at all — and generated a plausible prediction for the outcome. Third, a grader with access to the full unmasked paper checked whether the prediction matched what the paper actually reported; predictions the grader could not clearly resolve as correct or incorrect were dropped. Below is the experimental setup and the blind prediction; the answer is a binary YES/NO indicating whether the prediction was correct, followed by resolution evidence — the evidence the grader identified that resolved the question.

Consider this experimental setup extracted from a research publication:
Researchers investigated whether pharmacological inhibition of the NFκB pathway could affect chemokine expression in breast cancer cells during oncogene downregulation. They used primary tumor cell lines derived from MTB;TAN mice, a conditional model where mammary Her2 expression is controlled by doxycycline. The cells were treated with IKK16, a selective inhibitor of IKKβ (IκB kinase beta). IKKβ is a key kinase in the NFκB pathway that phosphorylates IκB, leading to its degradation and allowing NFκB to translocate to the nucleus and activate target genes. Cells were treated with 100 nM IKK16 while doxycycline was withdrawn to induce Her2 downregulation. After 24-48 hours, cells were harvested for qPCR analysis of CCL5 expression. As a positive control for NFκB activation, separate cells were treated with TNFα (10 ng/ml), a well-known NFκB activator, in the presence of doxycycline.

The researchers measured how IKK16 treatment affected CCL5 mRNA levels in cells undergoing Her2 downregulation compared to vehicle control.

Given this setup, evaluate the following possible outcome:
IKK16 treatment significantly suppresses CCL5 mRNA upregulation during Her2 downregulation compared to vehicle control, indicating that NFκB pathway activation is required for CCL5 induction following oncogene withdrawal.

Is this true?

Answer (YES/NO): YES